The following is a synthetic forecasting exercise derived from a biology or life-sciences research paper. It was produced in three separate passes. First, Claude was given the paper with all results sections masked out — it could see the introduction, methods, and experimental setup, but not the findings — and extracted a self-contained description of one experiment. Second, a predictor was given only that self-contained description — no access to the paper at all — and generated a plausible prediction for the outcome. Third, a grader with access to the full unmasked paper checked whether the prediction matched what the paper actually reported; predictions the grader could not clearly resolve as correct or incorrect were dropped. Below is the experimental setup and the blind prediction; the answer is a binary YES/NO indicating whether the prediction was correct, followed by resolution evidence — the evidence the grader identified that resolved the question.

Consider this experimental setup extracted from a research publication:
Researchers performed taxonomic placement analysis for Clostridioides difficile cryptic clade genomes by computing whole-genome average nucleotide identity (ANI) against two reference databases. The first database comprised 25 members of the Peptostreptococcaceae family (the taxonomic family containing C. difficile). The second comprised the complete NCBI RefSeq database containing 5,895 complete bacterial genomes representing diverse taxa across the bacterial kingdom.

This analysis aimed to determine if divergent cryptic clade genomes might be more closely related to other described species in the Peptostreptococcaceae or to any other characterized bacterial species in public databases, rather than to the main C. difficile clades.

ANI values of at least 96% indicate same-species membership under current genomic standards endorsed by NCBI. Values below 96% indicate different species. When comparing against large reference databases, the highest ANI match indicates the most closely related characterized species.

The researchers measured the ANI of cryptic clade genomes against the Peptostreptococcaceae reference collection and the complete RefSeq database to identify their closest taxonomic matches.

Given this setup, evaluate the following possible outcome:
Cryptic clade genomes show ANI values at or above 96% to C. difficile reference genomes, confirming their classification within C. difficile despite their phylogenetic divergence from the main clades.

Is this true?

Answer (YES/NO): NO